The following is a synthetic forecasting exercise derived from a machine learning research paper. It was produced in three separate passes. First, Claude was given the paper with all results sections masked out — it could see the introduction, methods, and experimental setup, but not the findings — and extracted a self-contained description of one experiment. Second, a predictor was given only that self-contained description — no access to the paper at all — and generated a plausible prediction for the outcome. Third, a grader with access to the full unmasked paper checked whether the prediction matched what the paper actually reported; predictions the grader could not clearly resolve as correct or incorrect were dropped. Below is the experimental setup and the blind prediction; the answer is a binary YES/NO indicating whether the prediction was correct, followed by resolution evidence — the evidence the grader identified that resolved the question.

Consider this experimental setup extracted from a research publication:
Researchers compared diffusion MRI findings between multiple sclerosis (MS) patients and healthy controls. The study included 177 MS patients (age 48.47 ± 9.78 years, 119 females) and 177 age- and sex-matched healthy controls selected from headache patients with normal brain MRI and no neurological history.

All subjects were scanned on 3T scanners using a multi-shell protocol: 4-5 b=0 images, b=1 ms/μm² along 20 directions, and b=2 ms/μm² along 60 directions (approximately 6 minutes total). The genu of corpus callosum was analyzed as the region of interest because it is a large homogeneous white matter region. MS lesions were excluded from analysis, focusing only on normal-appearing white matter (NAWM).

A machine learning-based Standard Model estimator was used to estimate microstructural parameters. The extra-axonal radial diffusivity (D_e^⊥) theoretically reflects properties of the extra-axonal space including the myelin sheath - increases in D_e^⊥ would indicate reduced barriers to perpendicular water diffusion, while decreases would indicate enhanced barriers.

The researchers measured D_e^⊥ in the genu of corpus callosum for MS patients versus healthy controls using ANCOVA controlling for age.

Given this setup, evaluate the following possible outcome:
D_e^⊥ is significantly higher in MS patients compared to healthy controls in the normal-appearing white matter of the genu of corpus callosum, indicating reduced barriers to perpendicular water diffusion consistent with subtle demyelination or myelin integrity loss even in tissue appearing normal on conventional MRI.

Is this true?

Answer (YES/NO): YES